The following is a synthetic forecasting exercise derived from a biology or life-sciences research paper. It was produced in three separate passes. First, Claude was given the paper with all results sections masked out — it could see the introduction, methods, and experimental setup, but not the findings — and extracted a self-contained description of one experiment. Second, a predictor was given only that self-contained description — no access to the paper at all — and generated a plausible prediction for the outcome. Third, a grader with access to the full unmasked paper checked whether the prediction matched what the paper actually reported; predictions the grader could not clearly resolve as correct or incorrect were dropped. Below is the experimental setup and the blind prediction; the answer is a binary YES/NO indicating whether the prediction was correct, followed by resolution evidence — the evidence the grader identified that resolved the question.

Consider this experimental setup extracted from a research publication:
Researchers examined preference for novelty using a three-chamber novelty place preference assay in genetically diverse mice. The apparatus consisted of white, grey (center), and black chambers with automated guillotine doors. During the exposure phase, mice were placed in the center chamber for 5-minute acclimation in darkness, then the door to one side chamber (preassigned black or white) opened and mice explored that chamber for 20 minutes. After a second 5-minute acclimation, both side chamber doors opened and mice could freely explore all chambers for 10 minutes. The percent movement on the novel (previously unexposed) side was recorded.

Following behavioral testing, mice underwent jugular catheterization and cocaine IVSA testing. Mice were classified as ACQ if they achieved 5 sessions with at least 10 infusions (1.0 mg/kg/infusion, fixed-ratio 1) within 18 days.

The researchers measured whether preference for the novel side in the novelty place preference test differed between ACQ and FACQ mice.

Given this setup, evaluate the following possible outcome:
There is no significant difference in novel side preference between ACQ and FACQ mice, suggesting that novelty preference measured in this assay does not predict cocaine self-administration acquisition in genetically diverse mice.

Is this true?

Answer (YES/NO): NO